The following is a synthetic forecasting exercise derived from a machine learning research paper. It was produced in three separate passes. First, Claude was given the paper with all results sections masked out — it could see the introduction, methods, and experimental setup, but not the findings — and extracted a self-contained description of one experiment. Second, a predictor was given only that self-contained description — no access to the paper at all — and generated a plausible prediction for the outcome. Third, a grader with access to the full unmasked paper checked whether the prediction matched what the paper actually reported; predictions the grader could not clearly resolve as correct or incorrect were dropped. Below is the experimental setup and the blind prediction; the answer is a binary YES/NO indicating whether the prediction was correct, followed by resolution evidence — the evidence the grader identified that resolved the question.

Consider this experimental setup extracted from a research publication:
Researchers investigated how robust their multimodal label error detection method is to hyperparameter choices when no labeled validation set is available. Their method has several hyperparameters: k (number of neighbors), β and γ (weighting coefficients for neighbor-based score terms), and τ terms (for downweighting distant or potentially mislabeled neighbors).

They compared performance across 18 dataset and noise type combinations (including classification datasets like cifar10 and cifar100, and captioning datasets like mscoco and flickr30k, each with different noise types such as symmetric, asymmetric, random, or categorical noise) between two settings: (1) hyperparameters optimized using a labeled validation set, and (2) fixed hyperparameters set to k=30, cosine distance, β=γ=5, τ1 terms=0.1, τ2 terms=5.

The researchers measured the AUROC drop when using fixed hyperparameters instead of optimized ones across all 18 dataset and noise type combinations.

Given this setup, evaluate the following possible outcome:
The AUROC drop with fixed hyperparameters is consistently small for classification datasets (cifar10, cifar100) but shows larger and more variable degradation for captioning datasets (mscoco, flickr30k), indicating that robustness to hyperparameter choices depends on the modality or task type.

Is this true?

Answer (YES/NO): NO